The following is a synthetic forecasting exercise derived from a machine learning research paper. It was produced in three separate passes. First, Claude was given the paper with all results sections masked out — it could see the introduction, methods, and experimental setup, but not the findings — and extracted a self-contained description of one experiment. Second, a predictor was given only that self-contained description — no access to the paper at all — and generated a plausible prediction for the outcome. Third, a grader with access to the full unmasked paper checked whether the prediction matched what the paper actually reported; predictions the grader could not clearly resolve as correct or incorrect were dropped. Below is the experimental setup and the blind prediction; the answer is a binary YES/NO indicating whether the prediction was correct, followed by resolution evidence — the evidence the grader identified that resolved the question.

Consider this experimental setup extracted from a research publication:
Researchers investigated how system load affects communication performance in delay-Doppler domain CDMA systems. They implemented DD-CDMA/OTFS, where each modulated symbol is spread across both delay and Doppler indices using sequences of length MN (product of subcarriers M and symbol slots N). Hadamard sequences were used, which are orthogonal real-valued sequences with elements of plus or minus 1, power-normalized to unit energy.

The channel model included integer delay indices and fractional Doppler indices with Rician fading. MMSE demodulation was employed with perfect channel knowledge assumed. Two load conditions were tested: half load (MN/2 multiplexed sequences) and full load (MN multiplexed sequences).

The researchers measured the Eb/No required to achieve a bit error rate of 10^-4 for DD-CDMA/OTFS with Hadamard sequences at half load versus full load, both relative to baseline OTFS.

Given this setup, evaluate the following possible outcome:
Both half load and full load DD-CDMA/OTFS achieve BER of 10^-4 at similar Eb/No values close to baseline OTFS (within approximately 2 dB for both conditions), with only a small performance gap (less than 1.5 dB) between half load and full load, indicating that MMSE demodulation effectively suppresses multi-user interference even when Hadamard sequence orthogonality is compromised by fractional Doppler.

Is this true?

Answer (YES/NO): NO